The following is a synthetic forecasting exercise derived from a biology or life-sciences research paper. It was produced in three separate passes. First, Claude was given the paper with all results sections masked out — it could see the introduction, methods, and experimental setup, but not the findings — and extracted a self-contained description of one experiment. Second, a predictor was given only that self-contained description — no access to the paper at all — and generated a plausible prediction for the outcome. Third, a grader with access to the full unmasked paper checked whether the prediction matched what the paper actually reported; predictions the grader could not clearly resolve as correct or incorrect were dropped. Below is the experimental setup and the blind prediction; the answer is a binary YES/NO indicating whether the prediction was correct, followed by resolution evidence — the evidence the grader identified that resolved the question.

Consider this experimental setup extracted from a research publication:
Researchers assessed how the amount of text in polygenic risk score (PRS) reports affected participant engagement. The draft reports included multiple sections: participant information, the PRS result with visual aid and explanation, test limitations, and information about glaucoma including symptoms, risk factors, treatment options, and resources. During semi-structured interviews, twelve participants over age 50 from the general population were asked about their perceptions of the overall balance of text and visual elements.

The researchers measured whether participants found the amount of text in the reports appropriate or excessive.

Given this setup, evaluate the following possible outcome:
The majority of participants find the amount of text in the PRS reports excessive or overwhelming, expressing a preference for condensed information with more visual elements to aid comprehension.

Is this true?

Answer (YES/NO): NO